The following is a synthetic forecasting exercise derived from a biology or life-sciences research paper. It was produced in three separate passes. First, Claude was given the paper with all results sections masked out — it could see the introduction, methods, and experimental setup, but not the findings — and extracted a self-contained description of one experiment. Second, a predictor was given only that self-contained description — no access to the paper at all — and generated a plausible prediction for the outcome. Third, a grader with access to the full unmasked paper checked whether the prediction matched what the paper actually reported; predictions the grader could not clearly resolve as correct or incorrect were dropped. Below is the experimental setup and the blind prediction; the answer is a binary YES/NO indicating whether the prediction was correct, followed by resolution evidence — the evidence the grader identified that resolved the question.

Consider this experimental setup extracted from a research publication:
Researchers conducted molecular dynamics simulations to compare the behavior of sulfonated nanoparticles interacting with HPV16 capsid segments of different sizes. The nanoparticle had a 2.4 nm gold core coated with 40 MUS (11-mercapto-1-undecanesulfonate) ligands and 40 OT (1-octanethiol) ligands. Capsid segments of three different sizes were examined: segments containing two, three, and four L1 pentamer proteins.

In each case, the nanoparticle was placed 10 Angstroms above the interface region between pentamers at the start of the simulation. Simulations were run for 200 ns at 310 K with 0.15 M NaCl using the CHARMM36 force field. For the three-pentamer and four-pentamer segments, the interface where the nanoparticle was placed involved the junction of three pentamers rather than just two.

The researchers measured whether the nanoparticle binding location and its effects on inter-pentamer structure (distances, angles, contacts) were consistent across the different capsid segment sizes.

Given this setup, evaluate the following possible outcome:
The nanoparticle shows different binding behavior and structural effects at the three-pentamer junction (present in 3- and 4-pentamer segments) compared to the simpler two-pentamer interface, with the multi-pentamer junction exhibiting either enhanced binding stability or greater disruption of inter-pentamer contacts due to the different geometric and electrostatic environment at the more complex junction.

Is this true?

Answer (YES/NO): NO